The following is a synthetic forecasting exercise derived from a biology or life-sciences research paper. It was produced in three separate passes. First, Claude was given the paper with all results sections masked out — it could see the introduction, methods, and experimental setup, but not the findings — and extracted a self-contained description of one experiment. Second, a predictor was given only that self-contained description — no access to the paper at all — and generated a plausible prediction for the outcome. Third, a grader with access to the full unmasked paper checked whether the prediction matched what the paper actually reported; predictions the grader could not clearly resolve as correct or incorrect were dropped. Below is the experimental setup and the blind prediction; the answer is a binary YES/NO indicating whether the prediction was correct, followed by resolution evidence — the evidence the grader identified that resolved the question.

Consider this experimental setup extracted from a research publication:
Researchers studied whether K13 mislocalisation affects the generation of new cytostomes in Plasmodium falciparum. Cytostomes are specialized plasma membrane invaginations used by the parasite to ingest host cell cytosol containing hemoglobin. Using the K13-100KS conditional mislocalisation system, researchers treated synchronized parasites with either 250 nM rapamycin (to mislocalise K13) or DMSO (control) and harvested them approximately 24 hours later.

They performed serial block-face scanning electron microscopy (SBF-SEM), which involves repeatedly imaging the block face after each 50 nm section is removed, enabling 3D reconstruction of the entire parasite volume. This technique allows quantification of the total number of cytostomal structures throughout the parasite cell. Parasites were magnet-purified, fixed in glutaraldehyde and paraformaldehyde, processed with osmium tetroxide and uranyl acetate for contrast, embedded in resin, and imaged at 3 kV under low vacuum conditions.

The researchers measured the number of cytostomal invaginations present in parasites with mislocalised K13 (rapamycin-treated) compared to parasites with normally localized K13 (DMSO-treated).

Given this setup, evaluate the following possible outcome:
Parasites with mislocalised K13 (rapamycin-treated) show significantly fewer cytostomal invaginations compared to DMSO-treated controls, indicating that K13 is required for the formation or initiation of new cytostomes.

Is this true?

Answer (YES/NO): YES